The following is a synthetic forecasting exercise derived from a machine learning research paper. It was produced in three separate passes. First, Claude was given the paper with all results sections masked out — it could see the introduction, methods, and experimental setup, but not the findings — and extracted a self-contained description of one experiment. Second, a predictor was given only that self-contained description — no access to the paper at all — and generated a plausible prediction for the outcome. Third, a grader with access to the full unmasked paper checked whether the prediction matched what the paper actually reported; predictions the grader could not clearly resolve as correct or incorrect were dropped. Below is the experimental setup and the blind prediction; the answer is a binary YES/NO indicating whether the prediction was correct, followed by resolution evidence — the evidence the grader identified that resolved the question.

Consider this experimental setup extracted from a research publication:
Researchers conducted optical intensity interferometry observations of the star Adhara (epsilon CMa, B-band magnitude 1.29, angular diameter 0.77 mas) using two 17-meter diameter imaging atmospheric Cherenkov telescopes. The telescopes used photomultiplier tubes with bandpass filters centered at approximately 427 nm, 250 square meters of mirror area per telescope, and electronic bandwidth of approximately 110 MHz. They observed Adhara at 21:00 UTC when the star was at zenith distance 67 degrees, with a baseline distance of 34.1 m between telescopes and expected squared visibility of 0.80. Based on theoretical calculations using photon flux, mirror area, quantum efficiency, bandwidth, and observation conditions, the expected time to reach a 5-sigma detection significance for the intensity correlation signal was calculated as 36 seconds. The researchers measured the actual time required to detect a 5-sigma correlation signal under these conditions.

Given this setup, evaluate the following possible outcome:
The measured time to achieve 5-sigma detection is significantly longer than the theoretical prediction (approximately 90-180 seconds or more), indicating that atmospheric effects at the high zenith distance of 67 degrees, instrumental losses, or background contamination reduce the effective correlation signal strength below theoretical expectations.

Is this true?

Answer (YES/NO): NO